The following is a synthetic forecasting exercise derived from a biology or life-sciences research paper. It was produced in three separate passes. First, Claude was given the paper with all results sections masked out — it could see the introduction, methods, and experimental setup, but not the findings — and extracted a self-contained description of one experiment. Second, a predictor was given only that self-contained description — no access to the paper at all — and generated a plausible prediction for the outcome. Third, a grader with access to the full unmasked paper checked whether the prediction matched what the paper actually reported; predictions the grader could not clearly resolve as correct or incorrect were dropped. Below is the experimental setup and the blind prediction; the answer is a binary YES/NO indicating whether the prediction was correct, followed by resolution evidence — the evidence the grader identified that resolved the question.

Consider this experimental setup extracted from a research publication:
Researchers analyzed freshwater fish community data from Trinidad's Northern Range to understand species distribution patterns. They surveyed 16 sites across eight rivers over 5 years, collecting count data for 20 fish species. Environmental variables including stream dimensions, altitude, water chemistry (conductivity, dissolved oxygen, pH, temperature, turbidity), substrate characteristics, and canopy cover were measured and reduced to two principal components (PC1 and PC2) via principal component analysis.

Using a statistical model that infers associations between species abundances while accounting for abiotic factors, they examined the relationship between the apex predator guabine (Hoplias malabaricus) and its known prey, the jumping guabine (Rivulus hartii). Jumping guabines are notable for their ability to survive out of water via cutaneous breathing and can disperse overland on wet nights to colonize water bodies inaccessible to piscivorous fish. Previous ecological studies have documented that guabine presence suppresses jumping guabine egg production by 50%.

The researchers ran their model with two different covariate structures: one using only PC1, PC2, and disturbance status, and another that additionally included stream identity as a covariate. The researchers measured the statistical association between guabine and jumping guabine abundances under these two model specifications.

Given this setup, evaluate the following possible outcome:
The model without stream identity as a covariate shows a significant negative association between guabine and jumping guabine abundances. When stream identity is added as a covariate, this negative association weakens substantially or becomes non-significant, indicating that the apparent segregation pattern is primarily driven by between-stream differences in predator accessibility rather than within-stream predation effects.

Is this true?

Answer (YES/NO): YES